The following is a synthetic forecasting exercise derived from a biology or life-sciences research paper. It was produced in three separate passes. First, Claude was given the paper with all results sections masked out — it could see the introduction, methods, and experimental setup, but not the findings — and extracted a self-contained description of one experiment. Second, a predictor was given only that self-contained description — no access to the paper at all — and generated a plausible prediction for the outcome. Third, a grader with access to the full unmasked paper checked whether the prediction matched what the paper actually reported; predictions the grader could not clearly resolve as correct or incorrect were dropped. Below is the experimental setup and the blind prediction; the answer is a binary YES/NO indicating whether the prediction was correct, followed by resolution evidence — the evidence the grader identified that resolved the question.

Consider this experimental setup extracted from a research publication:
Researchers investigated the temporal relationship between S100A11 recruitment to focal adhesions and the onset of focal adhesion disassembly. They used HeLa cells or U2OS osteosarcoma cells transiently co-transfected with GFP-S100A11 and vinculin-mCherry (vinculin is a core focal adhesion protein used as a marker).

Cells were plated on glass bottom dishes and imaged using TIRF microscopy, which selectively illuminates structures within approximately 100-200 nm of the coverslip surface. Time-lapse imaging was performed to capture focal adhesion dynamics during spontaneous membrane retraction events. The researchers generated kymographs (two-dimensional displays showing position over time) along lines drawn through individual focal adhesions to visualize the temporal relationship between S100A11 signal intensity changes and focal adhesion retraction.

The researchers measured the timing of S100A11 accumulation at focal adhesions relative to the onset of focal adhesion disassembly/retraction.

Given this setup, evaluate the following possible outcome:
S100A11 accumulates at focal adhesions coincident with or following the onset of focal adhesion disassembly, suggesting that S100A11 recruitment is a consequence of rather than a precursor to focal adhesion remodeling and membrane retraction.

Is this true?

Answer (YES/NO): NO